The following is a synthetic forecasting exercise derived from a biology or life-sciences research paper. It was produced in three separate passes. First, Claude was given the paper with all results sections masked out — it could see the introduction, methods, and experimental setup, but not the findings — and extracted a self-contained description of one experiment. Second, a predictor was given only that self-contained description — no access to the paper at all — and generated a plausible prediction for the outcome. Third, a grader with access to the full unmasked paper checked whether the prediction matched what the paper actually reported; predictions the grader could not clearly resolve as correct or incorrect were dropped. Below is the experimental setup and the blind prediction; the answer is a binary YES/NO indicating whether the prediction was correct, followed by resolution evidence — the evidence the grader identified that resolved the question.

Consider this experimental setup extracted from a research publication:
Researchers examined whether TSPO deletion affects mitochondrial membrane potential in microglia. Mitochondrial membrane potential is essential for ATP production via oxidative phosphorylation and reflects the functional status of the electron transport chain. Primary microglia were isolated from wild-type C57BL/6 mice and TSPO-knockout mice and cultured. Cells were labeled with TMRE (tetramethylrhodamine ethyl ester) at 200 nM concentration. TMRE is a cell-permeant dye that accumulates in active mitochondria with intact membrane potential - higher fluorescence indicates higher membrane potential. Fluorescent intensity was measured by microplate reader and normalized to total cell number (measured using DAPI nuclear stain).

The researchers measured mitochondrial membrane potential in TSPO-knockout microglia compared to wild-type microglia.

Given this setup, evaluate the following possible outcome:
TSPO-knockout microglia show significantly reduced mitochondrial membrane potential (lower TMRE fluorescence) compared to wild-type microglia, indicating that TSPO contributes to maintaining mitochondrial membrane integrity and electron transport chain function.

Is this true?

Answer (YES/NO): YES